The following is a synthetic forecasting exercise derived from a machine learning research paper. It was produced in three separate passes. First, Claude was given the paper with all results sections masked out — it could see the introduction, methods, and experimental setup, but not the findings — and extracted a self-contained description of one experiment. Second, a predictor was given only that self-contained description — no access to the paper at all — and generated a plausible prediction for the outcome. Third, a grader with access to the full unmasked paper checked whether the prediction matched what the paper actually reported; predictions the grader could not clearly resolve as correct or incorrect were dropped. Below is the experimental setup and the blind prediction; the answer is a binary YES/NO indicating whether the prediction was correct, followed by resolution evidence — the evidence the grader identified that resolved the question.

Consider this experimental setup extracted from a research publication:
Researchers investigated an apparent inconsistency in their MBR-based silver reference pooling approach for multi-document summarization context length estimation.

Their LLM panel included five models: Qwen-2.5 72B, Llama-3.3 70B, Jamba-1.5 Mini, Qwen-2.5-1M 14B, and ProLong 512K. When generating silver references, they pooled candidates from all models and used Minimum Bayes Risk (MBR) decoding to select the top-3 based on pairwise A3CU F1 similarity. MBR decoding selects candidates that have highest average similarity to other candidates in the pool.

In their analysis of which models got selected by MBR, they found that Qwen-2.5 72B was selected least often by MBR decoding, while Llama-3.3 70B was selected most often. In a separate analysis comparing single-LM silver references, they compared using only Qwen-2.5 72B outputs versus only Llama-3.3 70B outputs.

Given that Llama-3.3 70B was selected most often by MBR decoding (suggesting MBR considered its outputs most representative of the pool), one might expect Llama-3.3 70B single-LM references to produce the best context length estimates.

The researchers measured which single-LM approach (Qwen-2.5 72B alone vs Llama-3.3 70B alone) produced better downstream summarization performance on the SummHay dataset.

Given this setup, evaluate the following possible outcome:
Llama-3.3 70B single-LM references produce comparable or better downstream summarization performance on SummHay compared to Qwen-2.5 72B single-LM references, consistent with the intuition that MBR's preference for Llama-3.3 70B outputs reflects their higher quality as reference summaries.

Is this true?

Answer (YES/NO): NO